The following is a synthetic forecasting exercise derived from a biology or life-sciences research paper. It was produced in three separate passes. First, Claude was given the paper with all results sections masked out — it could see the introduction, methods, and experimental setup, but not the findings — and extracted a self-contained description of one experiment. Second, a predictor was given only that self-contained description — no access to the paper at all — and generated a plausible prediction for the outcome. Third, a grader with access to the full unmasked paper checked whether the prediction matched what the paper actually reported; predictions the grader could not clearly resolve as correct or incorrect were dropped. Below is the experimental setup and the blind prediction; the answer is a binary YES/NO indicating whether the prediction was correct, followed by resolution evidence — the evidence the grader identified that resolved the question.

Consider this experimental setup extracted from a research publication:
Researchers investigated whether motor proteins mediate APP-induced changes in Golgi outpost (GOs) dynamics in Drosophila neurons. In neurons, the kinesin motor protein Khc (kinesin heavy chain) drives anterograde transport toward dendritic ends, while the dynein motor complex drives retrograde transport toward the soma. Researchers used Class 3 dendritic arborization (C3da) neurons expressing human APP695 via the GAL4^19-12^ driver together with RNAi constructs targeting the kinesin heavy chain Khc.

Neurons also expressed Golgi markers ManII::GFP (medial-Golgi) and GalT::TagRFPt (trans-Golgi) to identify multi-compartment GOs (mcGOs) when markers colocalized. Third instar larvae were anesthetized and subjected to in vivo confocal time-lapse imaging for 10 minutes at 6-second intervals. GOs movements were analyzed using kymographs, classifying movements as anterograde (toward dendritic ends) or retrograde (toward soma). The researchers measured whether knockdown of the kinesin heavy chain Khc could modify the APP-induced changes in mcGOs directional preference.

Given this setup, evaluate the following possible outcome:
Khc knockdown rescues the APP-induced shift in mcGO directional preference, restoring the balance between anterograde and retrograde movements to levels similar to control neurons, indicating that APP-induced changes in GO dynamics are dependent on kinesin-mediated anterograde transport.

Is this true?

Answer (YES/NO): NO